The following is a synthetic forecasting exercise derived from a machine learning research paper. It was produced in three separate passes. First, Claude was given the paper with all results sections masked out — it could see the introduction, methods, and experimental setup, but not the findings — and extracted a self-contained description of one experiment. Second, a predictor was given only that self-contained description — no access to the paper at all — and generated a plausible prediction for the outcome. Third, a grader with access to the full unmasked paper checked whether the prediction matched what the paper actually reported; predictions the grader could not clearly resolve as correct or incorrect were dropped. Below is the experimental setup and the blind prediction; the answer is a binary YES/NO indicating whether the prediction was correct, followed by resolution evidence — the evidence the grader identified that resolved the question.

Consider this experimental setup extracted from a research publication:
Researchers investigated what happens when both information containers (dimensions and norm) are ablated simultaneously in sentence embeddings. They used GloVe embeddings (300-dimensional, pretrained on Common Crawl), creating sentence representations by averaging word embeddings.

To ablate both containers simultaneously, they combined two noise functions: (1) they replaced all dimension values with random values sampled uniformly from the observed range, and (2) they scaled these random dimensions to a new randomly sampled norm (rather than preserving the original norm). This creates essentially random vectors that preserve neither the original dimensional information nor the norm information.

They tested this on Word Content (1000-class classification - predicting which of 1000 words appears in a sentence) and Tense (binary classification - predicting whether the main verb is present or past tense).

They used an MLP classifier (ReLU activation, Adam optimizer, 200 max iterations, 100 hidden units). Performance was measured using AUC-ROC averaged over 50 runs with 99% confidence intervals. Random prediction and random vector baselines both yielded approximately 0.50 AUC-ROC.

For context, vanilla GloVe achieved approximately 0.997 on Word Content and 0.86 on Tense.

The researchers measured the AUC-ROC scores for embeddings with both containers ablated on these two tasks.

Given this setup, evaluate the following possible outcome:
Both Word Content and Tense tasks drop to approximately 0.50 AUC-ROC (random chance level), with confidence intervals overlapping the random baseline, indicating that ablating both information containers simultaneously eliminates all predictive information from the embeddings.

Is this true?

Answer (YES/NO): YES